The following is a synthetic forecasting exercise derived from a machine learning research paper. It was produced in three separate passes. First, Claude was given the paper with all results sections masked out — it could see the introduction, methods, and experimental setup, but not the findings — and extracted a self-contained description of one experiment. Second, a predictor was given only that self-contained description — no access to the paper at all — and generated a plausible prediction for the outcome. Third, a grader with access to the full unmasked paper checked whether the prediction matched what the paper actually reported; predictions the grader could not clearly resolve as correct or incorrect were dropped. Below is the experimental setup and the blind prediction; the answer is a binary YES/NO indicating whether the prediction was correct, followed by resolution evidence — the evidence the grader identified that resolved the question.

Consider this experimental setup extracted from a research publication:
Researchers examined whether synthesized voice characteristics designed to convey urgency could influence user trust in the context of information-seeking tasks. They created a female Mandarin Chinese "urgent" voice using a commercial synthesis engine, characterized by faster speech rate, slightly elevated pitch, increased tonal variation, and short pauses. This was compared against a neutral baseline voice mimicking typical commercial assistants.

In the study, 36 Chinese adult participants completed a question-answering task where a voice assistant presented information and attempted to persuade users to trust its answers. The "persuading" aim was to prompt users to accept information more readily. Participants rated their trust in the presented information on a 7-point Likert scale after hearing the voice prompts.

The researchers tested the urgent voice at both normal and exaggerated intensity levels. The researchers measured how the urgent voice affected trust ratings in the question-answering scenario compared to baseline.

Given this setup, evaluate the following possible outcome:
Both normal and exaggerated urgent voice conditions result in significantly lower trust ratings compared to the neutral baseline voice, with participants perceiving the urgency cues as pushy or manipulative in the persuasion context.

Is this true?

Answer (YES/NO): YES